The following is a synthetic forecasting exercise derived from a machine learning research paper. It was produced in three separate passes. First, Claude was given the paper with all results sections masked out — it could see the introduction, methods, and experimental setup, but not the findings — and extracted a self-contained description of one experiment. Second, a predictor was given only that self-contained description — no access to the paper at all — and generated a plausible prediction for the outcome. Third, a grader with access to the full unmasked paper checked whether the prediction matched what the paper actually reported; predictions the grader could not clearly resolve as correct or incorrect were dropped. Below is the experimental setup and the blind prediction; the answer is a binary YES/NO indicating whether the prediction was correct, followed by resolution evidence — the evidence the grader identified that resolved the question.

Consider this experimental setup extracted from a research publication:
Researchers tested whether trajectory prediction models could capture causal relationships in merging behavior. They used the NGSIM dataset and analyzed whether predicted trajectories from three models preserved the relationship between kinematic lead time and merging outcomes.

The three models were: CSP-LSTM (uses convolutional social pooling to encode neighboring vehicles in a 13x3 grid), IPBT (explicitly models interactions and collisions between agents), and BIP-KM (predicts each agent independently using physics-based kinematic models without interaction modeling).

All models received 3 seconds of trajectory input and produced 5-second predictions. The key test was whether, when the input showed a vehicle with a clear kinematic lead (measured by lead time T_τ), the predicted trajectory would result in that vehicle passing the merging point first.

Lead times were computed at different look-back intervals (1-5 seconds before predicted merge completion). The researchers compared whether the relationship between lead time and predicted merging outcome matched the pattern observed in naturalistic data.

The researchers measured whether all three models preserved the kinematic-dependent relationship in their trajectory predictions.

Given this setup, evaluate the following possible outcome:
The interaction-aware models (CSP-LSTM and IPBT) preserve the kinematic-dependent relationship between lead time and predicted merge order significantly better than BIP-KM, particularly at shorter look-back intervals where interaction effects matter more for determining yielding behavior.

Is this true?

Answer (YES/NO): NO